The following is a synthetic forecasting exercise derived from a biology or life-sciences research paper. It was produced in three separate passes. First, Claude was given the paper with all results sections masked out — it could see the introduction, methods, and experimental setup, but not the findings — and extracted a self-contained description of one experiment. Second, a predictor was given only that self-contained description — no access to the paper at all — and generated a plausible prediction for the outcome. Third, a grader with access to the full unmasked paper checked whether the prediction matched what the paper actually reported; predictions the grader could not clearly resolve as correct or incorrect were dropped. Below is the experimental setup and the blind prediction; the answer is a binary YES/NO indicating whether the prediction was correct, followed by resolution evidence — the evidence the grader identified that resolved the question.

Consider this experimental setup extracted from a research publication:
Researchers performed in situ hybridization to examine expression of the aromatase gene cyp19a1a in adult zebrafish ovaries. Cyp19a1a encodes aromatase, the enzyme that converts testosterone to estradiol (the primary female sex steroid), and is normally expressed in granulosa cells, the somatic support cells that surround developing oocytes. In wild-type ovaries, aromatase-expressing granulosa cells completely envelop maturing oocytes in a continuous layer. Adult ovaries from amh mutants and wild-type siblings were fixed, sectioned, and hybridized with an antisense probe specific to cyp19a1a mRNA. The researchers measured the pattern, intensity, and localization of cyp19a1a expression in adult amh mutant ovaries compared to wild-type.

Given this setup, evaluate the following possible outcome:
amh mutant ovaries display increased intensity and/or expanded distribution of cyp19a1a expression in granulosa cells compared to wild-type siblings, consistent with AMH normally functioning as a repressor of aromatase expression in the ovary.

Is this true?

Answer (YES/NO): NO